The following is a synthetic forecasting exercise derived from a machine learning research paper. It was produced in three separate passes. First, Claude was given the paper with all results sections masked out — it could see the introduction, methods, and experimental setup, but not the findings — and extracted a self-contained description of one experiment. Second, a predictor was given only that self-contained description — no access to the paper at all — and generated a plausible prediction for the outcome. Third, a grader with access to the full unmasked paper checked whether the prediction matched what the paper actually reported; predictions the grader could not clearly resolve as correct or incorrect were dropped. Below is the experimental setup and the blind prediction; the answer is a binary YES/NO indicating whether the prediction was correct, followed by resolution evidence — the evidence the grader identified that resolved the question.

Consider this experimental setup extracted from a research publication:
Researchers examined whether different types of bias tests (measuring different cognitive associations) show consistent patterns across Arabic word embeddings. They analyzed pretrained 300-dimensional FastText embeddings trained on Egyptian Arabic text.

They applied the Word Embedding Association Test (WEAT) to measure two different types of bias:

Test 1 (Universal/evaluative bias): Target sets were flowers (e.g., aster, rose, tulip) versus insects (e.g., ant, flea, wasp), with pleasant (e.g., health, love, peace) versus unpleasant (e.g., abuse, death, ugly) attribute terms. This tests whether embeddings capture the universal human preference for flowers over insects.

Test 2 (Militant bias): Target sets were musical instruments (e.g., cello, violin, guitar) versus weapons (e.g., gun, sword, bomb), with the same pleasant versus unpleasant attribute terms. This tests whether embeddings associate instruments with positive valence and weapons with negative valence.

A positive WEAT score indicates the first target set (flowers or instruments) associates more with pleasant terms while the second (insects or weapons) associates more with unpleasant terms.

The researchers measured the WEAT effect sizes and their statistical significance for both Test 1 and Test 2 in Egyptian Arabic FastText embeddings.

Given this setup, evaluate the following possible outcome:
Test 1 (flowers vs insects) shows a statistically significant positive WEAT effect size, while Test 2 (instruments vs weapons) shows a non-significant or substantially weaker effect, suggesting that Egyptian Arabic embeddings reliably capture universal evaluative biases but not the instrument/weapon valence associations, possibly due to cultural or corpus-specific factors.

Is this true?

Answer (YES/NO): NO